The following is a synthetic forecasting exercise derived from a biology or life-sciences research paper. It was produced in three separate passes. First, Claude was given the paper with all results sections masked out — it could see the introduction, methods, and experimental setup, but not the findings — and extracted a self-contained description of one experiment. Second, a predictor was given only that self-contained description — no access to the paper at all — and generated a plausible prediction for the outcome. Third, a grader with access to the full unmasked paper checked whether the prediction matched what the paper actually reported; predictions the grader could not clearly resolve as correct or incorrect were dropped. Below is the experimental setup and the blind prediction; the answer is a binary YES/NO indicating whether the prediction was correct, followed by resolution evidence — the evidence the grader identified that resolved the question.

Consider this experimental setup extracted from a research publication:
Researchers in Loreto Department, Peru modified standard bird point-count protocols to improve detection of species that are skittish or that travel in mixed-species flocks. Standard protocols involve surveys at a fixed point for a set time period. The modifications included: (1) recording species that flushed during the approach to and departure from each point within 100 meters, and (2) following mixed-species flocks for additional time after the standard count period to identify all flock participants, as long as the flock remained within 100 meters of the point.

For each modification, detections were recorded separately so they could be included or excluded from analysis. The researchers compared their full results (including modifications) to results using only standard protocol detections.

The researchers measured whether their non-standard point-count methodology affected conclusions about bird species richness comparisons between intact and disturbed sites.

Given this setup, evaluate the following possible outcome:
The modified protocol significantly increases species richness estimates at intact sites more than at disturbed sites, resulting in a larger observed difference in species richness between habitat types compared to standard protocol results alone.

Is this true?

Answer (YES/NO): NO